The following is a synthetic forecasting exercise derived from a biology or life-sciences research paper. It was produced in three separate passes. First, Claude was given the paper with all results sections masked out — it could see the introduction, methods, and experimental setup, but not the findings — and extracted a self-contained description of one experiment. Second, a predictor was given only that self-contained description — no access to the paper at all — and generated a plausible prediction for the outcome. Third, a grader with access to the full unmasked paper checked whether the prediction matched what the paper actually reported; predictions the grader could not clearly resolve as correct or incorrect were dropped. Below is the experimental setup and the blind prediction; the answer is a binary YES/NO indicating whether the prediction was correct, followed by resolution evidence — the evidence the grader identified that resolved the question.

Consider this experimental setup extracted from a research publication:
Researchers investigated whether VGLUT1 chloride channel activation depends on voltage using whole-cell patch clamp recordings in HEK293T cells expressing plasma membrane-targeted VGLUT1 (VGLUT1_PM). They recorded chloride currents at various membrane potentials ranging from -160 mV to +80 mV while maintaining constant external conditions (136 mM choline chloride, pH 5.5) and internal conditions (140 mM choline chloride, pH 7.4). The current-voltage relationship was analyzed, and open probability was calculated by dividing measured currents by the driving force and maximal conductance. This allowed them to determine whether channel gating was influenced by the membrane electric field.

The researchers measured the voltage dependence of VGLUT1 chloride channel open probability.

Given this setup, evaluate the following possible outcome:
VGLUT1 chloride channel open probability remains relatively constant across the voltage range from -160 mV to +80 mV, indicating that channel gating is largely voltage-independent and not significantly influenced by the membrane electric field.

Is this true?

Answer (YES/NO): NO